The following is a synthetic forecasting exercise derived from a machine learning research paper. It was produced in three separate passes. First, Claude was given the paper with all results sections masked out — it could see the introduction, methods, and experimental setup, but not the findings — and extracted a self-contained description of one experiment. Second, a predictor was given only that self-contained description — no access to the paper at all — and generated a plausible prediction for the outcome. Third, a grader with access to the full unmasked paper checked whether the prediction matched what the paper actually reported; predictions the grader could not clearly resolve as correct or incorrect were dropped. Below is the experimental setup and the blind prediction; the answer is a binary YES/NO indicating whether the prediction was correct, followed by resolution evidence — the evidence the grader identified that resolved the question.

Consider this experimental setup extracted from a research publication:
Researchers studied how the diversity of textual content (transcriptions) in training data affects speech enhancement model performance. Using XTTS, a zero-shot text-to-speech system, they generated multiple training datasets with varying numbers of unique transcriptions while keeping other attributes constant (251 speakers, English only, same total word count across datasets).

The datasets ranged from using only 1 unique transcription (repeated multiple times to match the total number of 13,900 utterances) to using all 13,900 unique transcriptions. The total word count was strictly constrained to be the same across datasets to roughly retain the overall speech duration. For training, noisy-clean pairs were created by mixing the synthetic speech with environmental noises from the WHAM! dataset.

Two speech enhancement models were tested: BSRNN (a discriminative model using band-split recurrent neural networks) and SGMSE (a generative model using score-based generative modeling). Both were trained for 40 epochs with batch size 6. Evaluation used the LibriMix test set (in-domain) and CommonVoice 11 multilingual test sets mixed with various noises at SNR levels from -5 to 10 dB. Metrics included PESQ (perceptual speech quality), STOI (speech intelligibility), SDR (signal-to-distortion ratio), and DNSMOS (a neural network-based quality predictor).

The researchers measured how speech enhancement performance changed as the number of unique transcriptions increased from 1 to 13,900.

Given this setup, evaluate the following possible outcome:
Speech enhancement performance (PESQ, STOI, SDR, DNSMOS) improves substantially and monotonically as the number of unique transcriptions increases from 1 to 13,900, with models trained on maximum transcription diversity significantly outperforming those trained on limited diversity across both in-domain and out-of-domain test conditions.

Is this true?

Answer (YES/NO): NO